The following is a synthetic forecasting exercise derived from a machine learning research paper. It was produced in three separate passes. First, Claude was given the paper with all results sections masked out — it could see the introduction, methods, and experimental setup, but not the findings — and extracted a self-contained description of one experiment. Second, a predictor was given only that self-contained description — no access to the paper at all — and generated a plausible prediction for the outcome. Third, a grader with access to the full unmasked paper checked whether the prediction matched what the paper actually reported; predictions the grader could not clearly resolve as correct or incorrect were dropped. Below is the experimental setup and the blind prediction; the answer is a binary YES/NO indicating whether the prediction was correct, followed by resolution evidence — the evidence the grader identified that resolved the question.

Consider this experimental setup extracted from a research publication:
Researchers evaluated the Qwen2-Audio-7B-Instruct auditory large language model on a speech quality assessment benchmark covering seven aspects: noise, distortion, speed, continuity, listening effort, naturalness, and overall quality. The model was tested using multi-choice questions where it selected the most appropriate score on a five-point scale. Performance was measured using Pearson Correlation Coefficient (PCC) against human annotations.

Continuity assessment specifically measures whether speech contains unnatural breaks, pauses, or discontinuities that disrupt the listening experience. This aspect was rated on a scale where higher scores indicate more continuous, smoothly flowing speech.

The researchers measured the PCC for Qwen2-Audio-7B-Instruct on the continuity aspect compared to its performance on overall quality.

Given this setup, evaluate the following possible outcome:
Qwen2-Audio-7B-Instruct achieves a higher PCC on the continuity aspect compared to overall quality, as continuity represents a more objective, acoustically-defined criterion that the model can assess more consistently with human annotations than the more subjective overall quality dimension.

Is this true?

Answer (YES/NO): YES